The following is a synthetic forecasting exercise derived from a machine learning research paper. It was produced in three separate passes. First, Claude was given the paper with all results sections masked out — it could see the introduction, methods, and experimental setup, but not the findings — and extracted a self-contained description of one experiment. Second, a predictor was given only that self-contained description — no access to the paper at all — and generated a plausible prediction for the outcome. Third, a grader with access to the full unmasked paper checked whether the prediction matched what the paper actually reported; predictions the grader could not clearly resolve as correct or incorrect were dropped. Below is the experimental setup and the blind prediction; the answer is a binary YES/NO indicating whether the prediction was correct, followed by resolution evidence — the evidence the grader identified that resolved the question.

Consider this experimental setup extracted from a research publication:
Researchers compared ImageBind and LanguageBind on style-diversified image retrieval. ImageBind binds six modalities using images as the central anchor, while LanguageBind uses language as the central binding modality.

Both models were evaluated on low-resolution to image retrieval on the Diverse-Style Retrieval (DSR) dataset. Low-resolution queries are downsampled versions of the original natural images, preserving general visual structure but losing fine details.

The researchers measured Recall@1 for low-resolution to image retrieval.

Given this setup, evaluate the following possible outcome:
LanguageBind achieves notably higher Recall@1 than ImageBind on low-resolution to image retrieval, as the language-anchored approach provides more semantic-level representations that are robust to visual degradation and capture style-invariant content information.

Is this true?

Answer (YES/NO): NO